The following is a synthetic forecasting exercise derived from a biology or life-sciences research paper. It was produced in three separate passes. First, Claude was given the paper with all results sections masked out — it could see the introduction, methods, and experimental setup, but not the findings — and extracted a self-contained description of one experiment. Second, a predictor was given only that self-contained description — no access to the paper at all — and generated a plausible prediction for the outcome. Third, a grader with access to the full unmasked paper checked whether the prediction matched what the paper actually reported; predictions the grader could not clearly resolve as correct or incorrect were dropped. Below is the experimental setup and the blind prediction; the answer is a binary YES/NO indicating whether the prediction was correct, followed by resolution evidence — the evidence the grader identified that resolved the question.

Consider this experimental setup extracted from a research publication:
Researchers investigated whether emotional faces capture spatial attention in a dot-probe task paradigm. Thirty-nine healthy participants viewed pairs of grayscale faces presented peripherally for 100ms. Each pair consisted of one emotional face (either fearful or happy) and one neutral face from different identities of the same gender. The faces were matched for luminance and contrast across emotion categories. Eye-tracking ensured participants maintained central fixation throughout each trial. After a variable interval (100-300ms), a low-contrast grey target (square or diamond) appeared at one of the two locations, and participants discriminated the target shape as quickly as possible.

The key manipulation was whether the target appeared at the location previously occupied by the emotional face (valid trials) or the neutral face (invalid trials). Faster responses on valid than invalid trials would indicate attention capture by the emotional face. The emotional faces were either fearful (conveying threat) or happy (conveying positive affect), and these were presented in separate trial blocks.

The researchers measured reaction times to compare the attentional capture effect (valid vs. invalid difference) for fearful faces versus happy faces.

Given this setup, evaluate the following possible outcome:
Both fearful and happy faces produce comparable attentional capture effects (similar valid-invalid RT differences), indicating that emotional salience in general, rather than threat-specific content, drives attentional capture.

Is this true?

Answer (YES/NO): NO